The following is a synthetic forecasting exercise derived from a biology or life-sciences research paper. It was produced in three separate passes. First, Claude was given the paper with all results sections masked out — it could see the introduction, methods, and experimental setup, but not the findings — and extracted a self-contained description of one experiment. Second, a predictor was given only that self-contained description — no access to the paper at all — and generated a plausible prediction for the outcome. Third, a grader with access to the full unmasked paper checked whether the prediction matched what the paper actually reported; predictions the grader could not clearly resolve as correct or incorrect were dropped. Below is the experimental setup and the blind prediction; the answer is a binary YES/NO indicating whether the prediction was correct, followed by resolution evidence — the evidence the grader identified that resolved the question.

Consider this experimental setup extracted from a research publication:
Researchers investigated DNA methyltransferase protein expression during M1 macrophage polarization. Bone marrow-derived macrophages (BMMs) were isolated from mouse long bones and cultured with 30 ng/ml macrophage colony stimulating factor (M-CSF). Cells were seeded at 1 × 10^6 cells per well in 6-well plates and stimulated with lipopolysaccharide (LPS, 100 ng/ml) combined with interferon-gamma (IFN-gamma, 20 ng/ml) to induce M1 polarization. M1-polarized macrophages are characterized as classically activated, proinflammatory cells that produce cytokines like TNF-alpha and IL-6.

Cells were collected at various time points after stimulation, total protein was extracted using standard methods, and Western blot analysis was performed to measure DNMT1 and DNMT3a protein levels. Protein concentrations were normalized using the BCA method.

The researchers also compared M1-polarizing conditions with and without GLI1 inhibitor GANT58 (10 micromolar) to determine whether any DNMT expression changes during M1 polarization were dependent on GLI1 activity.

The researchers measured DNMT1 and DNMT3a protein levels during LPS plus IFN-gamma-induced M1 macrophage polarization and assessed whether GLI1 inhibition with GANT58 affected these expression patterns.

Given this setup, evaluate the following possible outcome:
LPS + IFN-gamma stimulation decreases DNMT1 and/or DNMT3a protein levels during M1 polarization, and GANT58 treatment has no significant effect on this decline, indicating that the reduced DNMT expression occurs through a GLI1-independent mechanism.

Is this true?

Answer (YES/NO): NO